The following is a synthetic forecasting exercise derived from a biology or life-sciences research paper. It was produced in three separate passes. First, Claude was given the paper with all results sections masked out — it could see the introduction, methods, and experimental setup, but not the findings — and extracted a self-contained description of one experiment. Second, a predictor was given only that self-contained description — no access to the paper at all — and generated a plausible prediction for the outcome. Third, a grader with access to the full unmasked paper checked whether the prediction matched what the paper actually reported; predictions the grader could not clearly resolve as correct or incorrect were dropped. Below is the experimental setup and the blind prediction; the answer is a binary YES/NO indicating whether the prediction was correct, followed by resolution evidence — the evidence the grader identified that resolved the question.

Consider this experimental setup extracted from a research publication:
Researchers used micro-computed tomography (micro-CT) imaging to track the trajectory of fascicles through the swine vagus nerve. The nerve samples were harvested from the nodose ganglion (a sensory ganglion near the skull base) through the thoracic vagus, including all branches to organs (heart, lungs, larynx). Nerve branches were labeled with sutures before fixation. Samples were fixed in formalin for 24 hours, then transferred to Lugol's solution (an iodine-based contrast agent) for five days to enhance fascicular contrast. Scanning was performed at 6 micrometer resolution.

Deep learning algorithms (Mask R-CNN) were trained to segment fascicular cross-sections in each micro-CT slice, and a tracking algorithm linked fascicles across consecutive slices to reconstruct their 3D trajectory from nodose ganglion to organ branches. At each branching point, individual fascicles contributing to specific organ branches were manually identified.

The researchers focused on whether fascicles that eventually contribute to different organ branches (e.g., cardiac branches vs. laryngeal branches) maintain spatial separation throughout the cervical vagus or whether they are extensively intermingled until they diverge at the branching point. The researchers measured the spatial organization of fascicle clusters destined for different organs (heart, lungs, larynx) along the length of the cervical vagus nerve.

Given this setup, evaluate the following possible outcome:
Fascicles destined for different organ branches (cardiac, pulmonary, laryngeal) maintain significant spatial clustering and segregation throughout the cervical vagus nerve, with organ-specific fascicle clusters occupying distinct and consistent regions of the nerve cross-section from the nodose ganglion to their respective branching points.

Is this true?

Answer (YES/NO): NO